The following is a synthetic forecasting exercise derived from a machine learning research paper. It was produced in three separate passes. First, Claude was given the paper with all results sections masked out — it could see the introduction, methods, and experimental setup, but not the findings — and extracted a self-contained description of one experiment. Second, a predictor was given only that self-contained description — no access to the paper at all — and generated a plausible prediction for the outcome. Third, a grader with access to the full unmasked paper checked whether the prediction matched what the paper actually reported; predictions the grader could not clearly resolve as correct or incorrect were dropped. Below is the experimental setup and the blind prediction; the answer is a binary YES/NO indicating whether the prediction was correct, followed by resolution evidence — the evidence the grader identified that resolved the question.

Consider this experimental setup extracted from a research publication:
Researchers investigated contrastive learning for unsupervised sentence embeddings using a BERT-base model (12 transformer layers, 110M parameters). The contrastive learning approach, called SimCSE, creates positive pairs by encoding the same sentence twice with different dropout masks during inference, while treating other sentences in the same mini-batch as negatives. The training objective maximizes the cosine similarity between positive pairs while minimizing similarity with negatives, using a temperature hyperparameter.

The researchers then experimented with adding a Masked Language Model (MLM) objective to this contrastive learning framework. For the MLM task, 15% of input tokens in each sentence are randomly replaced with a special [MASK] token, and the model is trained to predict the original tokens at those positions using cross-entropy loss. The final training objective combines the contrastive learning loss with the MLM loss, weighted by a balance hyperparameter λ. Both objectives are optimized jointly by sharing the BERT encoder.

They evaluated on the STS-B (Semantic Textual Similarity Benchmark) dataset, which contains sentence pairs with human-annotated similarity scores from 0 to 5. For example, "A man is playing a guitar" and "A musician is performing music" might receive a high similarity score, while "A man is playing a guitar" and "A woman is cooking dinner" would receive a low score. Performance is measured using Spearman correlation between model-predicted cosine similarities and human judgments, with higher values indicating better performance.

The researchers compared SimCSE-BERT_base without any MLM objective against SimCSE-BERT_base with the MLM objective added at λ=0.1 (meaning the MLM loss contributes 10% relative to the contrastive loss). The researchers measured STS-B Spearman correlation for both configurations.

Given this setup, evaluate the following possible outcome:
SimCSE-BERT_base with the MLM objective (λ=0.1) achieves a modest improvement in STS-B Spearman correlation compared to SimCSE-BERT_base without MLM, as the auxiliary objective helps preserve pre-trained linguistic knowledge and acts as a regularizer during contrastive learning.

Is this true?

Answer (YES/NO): NO